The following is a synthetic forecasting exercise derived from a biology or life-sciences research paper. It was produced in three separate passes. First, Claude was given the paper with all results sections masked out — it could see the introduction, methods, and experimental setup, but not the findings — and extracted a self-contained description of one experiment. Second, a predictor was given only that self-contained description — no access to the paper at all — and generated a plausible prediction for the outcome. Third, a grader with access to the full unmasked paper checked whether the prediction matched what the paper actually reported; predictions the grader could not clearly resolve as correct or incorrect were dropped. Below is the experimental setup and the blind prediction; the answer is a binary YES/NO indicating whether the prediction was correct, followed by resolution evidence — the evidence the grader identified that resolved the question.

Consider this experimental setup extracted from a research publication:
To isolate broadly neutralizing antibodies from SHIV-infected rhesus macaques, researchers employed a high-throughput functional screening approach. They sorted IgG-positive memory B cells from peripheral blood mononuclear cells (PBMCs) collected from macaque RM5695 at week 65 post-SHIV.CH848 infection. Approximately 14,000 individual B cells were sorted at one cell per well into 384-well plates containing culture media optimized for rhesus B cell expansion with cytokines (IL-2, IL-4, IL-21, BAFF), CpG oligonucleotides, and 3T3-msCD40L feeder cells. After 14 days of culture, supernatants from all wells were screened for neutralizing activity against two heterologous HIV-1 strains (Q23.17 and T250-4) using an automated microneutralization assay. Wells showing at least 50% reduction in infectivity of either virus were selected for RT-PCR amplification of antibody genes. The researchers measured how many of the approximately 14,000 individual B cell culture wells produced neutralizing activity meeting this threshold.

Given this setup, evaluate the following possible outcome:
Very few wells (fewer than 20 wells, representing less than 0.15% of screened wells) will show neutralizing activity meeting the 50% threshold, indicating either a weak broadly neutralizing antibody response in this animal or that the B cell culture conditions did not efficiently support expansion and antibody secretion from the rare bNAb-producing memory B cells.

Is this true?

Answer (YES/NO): YES